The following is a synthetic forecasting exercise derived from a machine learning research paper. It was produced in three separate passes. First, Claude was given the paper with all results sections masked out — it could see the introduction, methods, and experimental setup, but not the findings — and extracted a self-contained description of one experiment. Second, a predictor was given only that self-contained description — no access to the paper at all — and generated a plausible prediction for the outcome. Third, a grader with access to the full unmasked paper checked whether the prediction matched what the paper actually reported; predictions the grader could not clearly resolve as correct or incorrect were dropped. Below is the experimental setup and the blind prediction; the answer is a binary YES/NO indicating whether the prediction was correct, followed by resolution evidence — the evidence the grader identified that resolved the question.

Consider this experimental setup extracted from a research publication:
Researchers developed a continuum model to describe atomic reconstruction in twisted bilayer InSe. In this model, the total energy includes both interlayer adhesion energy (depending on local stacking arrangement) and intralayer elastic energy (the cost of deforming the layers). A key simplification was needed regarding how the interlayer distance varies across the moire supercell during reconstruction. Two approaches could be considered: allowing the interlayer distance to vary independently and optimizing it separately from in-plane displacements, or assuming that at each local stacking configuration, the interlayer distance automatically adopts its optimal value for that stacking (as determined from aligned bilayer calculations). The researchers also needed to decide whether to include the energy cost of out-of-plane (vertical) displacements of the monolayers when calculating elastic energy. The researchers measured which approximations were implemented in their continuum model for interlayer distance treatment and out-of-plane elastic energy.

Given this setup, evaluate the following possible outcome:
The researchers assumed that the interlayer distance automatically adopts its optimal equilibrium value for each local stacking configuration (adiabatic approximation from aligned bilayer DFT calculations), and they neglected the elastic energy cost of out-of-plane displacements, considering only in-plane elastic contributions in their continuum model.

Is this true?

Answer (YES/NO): YES